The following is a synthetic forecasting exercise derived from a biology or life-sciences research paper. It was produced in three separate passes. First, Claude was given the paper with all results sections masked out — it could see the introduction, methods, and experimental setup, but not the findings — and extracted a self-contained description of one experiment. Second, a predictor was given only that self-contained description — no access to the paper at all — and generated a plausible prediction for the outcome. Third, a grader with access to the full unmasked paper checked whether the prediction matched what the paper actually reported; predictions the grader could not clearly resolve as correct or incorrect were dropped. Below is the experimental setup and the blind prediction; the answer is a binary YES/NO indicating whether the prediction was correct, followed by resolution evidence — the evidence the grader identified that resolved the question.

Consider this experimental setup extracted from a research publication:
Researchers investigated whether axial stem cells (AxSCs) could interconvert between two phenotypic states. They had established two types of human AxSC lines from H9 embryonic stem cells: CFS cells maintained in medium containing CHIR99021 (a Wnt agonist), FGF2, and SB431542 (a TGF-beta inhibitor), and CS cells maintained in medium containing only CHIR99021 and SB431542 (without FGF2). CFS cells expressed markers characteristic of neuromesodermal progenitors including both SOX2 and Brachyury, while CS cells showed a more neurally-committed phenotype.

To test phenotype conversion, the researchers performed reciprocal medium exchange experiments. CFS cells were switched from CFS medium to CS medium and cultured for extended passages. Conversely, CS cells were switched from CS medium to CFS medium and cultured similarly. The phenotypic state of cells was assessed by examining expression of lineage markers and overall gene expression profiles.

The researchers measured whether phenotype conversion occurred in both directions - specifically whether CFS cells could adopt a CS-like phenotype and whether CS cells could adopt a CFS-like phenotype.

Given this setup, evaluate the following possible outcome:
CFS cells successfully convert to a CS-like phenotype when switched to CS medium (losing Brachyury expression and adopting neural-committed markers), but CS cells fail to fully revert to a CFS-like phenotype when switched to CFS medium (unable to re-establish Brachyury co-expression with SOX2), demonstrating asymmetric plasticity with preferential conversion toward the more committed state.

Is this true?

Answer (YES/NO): YES